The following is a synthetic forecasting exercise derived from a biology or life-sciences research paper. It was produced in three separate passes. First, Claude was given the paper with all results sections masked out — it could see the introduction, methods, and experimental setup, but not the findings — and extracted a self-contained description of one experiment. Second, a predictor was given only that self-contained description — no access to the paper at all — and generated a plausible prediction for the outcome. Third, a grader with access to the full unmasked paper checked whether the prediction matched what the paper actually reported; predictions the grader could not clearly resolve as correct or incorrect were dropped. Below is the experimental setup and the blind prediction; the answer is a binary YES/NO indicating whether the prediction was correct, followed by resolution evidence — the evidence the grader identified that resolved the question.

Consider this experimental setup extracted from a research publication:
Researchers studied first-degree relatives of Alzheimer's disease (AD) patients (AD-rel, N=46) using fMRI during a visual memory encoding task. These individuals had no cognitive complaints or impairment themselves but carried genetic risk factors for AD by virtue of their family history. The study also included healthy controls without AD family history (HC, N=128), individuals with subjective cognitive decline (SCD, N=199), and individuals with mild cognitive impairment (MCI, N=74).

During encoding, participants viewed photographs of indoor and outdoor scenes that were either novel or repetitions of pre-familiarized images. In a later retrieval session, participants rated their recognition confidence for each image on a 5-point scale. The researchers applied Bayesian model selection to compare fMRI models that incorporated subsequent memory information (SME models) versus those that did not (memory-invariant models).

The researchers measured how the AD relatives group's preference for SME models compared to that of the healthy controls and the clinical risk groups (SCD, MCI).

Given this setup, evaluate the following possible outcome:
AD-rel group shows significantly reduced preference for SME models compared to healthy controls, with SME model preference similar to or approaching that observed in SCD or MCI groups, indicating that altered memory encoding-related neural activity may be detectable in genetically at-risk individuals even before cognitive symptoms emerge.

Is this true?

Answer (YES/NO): NO